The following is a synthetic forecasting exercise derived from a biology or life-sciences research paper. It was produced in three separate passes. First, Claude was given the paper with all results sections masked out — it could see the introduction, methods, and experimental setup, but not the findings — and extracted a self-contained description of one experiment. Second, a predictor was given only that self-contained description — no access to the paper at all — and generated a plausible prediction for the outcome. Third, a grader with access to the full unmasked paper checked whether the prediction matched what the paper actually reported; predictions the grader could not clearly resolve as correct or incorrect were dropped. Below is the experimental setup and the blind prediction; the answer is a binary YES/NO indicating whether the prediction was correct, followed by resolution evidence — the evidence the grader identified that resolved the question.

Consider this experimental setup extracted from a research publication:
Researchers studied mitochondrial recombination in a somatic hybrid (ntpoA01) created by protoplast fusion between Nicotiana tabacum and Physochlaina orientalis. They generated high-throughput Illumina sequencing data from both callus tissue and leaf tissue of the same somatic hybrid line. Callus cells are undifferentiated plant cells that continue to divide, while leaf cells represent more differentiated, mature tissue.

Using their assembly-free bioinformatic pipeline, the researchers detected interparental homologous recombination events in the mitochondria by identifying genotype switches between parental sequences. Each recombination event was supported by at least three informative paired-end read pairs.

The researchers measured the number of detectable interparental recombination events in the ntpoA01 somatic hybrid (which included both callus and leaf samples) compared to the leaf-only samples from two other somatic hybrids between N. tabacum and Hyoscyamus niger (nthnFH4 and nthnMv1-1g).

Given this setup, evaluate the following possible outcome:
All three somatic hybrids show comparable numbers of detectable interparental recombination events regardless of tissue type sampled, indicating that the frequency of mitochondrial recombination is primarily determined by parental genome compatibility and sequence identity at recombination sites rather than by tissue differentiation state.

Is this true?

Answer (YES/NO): NO